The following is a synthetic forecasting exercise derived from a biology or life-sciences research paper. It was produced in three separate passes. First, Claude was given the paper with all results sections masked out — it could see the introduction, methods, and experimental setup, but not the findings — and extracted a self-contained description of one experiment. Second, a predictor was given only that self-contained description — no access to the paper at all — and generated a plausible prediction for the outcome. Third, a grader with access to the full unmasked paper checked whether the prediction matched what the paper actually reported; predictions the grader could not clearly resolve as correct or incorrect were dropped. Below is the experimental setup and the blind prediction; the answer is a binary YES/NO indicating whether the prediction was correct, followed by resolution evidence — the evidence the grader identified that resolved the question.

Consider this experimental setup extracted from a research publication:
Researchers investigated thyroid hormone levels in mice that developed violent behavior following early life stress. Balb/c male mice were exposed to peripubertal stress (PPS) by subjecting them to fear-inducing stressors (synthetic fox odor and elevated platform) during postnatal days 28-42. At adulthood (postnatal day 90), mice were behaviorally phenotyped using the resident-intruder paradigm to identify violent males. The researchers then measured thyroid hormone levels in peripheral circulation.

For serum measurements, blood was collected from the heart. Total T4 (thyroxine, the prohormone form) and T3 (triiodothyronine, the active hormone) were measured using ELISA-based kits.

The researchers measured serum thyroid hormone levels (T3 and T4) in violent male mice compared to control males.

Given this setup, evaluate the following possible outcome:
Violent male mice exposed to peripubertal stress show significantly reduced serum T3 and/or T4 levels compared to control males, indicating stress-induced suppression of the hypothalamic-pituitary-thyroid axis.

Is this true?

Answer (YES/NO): NO